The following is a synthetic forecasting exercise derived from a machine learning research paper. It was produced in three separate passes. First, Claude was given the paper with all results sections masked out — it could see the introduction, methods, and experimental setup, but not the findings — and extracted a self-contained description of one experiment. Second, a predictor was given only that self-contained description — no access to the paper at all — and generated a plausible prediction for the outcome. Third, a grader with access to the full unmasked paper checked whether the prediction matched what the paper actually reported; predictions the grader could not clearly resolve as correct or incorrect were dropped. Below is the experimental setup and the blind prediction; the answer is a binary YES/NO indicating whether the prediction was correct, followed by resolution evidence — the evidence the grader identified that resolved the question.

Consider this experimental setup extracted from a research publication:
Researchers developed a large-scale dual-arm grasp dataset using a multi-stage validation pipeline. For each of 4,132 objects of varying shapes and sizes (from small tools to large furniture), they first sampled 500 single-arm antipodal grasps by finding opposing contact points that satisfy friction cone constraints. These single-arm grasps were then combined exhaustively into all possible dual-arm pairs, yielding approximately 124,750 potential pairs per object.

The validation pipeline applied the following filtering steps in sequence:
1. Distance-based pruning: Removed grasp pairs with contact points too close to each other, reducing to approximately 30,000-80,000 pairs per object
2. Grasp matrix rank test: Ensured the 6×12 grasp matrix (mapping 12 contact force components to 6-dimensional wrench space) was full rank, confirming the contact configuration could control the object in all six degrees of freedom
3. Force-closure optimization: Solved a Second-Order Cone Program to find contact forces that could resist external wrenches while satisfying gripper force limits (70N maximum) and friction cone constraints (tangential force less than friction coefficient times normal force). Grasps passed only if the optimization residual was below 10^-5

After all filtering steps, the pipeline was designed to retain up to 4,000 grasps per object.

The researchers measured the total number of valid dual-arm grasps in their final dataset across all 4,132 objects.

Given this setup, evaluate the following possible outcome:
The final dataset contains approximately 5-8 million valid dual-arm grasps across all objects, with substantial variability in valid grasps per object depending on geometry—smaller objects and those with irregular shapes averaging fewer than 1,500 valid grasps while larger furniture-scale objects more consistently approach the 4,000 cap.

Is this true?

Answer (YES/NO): NO